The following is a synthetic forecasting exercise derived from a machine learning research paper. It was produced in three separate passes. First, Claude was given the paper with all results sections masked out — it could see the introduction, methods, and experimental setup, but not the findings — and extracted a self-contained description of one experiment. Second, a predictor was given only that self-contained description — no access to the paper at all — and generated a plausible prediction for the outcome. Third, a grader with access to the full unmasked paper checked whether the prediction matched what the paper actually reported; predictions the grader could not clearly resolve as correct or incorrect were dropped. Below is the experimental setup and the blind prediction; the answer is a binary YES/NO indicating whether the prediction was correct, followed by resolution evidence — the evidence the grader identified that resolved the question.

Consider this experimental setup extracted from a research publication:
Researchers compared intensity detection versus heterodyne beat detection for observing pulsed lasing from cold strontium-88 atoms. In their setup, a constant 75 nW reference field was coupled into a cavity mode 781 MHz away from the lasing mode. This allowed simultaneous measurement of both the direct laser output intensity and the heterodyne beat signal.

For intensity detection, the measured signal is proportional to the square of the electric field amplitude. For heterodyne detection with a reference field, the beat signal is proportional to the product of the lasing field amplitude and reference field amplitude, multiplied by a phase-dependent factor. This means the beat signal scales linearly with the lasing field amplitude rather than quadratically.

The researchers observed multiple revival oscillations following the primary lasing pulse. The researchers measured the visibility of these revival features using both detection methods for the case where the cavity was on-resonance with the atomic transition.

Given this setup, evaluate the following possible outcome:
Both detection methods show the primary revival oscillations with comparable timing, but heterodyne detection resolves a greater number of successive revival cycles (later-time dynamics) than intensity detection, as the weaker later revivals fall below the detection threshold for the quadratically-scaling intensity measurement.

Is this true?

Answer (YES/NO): YES